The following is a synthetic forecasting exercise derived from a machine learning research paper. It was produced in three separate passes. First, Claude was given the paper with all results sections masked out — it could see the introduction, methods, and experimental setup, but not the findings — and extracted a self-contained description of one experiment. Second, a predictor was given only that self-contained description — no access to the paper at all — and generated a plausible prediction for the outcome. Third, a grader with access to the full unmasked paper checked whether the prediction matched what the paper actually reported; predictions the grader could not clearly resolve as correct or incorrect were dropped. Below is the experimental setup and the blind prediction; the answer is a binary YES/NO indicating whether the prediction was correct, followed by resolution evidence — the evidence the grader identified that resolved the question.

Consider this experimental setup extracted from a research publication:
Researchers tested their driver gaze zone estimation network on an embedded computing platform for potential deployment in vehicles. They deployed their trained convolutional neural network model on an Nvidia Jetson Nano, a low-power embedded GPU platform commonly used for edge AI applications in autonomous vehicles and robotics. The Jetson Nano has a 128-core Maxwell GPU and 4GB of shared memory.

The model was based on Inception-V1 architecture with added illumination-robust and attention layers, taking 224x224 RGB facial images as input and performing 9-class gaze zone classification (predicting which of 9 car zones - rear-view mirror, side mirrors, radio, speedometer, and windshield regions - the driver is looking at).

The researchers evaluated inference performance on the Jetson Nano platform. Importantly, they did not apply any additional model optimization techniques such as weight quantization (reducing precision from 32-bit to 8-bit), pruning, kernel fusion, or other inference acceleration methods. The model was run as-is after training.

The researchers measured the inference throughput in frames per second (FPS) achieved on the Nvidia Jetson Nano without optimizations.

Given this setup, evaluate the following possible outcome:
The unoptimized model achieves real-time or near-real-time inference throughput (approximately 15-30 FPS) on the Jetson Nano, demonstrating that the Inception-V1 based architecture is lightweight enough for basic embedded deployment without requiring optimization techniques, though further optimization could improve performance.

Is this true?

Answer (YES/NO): NO